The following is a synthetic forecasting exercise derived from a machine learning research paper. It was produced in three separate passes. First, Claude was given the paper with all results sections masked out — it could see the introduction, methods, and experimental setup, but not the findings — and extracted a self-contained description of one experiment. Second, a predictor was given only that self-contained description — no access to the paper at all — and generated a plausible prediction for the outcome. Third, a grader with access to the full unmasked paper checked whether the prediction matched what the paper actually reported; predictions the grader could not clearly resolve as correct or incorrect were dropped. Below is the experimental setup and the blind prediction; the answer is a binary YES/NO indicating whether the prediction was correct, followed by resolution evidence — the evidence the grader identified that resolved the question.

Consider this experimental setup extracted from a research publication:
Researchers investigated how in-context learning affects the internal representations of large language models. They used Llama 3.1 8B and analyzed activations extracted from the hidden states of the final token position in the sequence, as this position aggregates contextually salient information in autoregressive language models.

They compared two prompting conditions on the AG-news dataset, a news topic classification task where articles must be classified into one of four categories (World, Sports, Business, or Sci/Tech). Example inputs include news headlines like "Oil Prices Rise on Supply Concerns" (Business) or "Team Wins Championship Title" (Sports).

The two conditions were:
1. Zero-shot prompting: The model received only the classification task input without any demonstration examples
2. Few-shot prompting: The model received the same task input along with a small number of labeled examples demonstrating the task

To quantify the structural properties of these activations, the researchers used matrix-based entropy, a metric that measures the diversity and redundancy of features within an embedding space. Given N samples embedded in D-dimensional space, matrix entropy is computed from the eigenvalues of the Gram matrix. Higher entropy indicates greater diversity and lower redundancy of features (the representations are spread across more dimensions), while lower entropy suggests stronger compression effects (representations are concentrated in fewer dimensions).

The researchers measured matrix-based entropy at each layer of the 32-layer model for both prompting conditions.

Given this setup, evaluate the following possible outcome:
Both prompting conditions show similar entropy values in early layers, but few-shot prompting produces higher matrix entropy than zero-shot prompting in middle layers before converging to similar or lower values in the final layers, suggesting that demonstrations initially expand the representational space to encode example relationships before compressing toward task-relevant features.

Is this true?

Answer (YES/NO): NO